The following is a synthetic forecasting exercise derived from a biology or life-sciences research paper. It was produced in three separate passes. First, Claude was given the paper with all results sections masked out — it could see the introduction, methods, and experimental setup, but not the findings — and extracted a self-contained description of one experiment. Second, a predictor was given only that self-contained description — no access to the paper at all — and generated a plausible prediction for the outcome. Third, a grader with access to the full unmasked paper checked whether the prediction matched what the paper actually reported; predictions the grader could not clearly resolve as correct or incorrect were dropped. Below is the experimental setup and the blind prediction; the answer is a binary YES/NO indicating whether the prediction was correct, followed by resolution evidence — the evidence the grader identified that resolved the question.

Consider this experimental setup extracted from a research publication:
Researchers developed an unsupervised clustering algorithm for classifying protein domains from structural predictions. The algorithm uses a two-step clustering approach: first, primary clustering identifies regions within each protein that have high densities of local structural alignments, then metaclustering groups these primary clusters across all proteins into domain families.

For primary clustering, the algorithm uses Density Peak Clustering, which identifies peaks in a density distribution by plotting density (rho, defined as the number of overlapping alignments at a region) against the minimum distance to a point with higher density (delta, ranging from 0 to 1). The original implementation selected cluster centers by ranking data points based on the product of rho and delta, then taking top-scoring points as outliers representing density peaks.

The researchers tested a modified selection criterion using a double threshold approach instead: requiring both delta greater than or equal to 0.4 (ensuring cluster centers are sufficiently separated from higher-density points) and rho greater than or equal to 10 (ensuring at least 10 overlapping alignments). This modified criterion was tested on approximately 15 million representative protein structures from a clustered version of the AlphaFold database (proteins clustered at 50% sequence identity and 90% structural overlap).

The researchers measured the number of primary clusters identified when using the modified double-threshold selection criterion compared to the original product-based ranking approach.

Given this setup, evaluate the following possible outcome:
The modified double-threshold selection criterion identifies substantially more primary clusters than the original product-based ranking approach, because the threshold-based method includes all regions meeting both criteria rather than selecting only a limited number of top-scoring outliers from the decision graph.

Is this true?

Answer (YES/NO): YES